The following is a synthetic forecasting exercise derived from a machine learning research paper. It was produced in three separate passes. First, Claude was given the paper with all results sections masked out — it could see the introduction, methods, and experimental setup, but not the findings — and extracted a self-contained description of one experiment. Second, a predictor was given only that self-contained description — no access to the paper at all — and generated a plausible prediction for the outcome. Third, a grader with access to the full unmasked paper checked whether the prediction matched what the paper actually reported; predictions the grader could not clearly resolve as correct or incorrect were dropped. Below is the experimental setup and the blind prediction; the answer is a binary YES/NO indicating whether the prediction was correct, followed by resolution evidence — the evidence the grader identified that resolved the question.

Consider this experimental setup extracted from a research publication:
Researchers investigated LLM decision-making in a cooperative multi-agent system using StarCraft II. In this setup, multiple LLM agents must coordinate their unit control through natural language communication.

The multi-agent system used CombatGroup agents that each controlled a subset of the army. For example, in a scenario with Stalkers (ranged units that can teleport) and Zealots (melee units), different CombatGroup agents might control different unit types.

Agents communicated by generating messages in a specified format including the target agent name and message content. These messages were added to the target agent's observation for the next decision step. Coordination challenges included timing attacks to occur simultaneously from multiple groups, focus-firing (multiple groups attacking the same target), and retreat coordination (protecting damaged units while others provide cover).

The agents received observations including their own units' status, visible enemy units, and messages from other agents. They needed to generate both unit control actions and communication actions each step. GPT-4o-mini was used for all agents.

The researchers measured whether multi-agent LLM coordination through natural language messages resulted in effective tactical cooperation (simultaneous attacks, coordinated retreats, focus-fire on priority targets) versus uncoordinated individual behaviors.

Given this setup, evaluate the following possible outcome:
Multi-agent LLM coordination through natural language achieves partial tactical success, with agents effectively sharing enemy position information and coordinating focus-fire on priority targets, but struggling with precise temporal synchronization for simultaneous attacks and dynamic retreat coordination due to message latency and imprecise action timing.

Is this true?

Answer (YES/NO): NO